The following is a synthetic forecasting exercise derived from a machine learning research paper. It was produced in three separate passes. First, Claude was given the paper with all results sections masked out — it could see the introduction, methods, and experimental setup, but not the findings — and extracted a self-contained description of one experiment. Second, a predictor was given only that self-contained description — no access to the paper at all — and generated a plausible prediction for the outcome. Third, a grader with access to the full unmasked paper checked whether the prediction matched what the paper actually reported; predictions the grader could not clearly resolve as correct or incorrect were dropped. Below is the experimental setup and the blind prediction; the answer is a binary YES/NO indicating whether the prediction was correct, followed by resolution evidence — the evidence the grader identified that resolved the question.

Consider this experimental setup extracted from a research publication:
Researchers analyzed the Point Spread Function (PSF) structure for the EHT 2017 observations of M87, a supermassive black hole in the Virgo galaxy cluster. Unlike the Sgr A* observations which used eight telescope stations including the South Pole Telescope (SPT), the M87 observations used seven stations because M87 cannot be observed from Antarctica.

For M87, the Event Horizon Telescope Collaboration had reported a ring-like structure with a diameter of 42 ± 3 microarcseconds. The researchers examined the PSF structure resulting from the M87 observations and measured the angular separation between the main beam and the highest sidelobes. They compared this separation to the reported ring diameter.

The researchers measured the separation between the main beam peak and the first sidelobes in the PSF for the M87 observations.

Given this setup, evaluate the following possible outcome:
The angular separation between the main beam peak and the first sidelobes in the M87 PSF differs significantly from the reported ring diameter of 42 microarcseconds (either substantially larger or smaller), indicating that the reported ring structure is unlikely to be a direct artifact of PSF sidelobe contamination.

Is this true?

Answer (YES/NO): NO